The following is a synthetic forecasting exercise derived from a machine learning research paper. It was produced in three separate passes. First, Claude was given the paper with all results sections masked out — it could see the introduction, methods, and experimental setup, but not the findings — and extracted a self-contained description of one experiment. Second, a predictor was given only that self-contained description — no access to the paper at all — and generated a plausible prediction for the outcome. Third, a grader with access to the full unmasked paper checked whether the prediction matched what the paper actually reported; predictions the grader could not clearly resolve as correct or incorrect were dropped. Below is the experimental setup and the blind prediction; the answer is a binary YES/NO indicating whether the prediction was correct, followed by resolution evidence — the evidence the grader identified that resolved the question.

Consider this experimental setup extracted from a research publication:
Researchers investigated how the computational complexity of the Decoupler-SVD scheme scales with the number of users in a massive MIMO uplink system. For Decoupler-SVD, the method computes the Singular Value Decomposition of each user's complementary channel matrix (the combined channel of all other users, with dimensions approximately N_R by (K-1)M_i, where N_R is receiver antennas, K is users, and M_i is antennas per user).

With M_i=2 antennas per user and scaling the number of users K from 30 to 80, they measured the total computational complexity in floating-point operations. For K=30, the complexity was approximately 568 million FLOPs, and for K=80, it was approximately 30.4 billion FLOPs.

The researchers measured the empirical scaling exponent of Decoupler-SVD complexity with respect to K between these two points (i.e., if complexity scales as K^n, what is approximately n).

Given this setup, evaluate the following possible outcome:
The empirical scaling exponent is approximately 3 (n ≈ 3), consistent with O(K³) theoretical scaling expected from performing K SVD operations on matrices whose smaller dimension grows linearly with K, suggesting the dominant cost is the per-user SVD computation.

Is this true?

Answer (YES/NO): NO